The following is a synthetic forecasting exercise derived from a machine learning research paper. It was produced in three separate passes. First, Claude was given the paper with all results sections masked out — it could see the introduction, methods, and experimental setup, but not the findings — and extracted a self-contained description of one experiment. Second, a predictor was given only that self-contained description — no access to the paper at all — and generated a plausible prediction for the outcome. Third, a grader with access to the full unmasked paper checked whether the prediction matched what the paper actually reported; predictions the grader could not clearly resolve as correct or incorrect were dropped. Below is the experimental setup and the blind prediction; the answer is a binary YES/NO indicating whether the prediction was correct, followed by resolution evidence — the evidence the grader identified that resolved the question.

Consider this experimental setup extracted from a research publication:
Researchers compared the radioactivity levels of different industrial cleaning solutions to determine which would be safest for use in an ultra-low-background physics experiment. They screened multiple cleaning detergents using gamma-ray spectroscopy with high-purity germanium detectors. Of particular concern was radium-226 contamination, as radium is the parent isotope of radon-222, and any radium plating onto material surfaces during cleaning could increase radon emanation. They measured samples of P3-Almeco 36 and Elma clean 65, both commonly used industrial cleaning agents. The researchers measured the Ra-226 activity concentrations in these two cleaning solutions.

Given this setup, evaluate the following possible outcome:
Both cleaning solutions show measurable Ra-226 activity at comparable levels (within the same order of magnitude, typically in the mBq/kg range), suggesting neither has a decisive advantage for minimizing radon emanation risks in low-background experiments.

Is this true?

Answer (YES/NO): NO